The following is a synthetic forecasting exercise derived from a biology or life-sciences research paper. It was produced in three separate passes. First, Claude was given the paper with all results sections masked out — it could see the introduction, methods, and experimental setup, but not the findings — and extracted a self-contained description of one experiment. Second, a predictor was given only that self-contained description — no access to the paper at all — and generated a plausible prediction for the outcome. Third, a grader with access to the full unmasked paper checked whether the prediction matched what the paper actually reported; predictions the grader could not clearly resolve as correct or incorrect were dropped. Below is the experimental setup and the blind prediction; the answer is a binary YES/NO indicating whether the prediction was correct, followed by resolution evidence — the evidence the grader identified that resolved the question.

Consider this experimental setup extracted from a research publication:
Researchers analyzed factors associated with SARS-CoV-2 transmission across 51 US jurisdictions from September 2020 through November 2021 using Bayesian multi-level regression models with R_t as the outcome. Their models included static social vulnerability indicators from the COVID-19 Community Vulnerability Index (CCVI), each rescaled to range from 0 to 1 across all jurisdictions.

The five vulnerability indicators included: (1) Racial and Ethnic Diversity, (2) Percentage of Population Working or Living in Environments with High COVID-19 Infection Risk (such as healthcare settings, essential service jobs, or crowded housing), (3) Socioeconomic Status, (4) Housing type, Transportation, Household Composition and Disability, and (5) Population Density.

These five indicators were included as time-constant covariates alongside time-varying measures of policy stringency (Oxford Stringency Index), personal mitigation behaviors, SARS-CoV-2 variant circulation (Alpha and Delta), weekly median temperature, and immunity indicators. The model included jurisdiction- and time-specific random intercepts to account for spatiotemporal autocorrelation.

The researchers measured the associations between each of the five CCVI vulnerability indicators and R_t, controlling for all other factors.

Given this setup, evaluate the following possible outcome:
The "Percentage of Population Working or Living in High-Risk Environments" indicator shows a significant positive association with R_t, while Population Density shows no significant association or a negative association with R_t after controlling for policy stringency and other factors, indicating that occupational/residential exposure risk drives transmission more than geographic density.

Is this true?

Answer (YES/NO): NO